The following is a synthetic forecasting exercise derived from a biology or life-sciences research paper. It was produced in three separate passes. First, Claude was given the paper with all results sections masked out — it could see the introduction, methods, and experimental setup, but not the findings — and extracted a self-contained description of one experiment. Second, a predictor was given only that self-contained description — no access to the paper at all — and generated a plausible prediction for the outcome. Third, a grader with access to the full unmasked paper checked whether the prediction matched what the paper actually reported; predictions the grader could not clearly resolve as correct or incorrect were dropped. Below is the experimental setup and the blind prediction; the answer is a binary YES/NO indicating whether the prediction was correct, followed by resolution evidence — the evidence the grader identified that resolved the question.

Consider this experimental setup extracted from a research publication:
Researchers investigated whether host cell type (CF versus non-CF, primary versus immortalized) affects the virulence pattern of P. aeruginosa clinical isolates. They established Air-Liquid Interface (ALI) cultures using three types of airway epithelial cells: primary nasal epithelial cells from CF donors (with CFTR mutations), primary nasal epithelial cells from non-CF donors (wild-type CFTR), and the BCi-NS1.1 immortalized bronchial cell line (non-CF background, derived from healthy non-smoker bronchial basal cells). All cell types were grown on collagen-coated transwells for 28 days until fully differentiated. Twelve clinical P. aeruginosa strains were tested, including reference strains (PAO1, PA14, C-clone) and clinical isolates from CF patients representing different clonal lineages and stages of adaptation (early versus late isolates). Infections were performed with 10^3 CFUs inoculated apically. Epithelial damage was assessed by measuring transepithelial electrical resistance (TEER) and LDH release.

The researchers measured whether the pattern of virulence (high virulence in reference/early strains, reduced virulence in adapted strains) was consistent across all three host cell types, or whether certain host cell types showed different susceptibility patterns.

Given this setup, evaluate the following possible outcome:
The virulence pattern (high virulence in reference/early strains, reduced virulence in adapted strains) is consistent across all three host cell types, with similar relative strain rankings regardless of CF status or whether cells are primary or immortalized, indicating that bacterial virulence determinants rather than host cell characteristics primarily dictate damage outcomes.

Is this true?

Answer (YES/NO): YES